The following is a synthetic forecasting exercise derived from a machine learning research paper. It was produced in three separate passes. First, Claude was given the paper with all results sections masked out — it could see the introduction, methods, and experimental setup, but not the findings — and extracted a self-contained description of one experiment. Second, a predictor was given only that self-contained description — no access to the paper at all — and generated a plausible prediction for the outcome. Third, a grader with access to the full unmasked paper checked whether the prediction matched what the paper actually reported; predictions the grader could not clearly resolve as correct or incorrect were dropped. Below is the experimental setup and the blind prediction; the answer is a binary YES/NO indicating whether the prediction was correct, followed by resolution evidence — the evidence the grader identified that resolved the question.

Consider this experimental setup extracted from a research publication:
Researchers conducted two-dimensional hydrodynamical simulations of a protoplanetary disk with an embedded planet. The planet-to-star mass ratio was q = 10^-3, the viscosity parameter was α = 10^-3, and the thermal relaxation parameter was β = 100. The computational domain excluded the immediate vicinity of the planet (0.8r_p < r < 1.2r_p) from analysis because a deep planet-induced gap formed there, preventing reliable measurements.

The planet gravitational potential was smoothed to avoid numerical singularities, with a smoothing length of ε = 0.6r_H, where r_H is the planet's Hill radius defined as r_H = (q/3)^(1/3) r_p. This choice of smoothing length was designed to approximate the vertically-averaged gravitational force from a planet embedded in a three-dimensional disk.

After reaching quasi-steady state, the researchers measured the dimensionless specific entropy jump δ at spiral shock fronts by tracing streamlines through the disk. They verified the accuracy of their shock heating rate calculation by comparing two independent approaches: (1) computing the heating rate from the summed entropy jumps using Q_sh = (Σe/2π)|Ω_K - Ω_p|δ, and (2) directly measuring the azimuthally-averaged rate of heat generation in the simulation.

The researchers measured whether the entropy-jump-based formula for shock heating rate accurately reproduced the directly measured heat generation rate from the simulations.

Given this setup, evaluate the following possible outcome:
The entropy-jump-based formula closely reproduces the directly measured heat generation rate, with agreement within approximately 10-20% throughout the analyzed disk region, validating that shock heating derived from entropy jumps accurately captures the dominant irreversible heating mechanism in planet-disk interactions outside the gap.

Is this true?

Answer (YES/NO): NO